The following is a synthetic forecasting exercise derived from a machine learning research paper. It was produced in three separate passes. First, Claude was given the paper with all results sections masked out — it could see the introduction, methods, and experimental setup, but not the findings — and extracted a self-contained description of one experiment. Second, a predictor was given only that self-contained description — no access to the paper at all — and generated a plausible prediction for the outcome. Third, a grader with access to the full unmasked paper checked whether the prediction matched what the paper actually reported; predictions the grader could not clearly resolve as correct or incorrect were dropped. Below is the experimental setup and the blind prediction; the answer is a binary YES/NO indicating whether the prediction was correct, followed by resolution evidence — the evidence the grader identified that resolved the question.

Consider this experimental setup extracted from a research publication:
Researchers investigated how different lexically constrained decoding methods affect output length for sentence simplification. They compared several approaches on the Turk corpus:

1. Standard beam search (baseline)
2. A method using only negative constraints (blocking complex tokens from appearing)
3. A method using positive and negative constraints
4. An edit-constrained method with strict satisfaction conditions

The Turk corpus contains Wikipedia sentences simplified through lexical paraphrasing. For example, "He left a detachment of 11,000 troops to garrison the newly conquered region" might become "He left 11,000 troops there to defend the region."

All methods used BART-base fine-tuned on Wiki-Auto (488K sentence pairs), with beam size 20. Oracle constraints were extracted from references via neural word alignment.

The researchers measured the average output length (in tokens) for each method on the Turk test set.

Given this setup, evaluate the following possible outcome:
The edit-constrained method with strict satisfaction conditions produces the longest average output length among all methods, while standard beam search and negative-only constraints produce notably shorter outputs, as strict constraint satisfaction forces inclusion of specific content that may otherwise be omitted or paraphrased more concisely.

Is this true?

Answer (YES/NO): NO